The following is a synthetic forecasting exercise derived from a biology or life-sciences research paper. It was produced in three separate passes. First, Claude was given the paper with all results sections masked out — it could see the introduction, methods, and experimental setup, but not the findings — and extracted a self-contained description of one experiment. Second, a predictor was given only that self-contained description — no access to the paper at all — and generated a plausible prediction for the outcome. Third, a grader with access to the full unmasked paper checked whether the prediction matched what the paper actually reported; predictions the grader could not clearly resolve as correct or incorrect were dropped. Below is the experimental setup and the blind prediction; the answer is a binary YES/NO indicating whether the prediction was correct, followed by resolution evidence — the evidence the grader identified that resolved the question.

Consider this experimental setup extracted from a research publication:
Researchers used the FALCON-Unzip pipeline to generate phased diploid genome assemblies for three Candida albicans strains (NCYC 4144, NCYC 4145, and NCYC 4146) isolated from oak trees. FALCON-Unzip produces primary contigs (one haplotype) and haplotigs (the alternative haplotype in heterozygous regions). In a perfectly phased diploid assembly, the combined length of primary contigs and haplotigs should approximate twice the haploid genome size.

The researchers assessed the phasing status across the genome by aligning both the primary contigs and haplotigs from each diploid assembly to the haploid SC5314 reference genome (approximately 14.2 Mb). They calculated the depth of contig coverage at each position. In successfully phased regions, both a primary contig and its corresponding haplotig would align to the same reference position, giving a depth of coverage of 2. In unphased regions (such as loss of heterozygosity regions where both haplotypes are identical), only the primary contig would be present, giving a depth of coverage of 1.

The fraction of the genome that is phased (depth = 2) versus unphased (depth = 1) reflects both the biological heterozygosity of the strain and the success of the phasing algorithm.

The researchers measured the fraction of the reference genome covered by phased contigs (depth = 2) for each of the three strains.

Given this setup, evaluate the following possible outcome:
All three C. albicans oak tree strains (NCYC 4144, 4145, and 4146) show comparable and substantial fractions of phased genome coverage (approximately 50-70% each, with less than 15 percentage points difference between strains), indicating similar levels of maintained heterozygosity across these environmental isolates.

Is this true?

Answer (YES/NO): NO